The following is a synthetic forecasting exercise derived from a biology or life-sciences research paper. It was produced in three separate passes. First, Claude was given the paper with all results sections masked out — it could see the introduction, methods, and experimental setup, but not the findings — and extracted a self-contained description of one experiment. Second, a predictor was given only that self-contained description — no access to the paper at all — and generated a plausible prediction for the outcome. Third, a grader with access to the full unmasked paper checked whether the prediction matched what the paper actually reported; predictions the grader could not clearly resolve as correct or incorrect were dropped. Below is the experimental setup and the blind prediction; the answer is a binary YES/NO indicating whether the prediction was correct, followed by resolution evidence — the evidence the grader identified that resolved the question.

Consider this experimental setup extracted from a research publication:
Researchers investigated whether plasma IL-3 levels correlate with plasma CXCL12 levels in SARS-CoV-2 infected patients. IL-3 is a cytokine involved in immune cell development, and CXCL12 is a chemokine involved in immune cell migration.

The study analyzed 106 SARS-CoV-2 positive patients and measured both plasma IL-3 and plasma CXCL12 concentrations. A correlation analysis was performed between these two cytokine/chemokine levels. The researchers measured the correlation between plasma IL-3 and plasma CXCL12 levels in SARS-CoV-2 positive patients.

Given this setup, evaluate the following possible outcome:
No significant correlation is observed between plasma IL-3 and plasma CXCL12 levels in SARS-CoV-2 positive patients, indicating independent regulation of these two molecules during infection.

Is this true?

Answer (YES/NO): NO